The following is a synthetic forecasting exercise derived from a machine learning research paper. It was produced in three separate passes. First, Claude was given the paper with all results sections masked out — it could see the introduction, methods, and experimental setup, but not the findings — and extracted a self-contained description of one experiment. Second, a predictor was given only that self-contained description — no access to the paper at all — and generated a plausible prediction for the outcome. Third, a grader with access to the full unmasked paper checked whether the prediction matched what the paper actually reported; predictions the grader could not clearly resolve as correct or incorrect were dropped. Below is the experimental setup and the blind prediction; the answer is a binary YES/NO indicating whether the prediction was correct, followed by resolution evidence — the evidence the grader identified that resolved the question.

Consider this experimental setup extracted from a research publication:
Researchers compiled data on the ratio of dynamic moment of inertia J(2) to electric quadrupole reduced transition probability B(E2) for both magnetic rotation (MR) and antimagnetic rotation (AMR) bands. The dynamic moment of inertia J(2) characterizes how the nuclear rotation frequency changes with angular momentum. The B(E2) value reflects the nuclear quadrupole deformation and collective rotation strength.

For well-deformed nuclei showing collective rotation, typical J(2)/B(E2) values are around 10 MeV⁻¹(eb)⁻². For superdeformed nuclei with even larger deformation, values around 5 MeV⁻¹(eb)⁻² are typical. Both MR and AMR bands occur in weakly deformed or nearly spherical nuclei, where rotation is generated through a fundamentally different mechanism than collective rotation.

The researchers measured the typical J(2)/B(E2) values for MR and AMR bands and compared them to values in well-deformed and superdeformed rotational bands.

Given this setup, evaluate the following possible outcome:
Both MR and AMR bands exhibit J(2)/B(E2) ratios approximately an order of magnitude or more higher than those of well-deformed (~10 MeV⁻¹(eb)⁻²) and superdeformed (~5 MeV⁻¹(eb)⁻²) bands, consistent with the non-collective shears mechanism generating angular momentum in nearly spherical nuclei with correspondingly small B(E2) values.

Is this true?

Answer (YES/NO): YES